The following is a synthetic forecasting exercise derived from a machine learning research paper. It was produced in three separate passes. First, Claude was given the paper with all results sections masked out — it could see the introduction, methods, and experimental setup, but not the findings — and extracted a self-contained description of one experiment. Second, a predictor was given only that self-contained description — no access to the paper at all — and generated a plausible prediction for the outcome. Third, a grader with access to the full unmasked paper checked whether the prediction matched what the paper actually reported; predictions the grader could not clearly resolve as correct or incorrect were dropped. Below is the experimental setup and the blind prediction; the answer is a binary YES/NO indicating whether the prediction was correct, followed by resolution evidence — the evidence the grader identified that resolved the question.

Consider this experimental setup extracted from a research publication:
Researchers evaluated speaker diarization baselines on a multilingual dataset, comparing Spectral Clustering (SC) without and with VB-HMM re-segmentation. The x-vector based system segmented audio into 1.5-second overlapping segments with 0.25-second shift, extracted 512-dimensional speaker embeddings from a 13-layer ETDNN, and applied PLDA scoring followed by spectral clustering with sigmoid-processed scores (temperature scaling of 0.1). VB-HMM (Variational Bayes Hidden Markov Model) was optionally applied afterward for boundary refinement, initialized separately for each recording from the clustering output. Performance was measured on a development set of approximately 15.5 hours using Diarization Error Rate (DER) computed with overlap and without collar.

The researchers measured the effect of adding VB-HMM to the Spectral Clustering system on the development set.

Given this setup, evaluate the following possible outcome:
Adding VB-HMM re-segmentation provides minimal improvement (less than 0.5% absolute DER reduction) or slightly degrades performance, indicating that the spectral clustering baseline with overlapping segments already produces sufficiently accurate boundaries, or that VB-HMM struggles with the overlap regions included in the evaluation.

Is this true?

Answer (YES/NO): YES